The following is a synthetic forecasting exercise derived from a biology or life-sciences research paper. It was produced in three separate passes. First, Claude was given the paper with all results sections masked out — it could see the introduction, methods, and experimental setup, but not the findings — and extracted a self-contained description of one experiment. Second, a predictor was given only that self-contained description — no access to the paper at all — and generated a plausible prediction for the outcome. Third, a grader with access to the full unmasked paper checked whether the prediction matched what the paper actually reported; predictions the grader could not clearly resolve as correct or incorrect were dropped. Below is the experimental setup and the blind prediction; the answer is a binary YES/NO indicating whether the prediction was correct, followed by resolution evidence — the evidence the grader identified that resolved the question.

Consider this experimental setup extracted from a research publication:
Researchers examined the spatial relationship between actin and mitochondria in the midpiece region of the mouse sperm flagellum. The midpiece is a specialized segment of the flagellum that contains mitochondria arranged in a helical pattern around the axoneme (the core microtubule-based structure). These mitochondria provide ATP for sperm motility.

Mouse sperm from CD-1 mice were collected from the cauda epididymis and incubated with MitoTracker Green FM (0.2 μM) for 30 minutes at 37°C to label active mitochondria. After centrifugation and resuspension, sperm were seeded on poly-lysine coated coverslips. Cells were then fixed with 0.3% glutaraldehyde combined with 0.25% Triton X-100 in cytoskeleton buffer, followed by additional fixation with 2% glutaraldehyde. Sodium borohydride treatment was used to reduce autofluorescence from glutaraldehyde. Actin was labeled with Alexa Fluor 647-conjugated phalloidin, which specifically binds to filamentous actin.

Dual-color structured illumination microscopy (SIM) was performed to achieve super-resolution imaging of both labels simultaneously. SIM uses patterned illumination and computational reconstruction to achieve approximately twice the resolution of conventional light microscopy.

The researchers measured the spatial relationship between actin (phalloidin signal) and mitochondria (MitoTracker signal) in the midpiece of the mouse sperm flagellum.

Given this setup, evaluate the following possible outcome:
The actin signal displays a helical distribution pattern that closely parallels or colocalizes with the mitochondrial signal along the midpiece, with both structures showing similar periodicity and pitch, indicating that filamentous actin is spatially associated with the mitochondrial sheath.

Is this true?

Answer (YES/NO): NO